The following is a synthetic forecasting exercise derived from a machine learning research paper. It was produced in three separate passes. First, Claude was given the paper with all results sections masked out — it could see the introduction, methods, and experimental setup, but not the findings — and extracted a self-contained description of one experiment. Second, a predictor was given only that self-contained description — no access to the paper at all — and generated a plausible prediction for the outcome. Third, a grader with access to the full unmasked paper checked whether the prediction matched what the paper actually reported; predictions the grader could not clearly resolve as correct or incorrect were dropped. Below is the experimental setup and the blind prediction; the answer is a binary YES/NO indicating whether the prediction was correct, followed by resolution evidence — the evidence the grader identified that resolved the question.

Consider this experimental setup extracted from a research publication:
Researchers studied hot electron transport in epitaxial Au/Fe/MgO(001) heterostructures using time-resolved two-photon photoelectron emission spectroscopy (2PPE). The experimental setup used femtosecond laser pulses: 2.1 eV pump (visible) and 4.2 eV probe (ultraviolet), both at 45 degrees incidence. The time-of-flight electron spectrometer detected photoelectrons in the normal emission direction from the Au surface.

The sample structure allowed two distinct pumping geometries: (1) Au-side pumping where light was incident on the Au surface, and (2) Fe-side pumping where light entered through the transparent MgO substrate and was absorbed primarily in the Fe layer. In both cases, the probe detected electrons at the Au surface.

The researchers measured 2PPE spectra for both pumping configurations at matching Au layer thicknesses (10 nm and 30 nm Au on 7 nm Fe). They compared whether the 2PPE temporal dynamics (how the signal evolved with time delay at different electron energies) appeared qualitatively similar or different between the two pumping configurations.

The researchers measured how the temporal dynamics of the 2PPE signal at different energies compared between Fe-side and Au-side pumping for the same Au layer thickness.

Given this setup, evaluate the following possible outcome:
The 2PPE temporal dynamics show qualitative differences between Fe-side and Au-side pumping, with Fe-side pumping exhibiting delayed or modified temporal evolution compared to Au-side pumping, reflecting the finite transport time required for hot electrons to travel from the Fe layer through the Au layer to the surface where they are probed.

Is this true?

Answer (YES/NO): YES